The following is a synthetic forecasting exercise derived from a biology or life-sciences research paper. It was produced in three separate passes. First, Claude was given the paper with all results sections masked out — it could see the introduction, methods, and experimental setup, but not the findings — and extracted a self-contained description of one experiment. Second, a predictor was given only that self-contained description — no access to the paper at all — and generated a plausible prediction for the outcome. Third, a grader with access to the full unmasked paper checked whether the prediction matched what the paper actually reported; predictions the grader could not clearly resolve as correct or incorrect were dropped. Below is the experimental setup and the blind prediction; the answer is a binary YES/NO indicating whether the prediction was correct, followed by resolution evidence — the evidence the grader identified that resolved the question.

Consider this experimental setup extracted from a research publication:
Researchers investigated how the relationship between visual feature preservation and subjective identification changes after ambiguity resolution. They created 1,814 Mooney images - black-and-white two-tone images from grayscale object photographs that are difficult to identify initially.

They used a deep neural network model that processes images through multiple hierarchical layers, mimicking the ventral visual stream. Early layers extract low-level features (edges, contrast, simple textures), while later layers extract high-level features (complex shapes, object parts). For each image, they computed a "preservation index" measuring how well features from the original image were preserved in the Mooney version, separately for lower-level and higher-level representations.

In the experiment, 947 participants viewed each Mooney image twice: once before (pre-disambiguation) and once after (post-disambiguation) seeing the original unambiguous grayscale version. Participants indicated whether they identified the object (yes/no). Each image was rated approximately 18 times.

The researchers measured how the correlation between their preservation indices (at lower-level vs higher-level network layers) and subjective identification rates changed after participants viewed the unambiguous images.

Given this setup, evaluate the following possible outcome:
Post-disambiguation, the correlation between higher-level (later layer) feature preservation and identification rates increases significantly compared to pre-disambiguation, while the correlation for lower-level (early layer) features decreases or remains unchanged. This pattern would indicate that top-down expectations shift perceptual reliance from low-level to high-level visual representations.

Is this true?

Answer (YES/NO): NO